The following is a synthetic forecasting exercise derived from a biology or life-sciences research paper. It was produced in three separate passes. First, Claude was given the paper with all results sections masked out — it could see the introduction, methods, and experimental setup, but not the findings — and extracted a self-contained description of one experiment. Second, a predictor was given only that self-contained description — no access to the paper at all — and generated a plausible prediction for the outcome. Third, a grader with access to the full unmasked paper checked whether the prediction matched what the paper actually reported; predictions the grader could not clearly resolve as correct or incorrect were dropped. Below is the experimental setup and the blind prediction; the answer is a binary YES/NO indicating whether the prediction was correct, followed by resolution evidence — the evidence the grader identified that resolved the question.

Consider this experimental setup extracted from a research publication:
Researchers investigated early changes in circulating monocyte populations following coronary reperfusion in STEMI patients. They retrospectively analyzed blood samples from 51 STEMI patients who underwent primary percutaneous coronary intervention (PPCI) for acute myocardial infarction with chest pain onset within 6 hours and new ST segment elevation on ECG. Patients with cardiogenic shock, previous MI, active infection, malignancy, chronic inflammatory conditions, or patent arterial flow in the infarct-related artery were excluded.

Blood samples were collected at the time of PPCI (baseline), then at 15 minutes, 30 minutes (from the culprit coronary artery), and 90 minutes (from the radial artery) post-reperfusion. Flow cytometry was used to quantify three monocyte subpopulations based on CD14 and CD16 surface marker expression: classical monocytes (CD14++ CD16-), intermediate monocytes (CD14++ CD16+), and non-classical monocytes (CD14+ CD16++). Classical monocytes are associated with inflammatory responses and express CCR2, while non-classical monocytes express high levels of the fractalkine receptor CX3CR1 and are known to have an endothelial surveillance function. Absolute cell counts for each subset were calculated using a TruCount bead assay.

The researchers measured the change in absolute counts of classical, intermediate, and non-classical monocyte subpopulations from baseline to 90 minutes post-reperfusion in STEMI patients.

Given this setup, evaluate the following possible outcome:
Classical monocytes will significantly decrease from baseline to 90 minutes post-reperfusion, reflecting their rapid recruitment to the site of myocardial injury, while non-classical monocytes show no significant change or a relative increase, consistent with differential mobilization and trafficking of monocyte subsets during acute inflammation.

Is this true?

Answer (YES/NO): NO